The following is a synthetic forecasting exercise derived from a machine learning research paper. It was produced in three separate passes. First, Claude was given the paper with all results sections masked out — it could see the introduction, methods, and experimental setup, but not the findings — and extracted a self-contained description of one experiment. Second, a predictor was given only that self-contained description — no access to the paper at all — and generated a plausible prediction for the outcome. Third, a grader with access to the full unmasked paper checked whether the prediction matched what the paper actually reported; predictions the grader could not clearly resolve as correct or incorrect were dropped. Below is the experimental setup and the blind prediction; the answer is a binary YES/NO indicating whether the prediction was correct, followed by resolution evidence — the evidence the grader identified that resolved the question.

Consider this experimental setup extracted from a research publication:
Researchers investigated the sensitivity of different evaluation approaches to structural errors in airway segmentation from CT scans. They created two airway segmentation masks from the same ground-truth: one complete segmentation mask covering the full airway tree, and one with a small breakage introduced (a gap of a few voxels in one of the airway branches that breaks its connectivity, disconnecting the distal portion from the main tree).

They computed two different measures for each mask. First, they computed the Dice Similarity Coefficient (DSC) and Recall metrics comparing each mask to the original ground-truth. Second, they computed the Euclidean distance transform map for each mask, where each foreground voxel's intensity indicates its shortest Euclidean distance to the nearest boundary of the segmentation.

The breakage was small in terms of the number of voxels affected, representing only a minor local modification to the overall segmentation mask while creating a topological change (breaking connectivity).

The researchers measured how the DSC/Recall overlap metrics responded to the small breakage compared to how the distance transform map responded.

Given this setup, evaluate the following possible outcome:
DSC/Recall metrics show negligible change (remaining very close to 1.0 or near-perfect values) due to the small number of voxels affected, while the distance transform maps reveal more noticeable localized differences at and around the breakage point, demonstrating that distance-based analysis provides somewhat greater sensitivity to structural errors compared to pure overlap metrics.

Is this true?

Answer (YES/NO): YES